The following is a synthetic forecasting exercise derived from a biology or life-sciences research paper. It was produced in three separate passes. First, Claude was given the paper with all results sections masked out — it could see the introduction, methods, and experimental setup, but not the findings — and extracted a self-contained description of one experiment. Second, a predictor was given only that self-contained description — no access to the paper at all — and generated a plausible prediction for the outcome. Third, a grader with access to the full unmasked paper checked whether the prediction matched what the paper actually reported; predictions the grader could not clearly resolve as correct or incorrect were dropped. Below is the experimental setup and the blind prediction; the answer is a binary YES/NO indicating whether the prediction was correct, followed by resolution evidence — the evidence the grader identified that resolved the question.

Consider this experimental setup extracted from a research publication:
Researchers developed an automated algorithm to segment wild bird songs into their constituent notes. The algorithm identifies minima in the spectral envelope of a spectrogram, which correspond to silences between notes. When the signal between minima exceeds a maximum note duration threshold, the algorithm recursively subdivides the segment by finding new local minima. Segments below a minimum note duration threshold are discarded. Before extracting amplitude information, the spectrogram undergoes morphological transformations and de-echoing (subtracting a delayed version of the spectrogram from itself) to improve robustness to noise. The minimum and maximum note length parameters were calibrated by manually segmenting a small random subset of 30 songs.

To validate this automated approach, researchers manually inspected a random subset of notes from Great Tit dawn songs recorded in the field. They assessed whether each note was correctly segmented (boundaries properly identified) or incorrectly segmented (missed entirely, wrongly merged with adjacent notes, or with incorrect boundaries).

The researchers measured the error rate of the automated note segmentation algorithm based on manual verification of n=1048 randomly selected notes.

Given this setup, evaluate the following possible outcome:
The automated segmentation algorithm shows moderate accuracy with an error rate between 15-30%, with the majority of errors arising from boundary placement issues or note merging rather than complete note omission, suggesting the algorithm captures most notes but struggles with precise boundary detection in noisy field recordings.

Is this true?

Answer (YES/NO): NO